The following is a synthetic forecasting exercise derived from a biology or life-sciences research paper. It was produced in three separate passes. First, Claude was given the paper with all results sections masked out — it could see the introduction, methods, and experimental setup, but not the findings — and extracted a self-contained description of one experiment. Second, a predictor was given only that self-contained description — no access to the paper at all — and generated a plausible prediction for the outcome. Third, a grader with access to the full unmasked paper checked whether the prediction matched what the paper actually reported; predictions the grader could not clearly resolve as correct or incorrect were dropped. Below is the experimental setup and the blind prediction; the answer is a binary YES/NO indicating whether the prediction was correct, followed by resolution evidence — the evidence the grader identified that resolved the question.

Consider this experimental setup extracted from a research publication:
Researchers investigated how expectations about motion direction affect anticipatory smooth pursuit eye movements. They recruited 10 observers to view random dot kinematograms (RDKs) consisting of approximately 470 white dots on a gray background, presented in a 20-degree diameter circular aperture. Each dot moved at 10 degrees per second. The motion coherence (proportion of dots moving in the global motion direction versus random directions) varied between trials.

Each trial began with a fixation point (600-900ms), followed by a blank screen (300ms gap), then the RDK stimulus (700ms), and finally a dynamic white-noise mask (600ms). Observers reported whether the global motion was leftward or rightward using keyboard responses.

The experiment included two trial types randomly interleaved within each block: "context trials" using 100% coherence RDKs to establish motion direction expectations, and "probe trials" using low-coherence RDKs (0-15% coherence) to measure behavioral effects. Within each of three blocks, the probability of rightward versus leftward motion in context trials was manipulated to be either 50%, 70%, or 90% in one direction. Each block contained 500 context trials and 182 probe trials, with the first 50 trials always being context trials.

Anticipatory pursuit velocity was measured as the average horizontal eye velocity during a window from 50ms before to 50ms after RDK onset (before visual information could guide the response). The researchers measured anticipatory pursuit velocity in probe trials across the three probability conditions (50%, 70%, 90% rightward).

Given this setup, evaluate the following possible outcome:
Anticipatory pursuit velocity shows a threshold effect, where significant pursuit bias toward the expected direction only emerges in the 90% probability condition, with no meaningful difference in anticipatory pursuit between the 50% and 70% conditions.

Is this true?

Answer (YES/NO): NO